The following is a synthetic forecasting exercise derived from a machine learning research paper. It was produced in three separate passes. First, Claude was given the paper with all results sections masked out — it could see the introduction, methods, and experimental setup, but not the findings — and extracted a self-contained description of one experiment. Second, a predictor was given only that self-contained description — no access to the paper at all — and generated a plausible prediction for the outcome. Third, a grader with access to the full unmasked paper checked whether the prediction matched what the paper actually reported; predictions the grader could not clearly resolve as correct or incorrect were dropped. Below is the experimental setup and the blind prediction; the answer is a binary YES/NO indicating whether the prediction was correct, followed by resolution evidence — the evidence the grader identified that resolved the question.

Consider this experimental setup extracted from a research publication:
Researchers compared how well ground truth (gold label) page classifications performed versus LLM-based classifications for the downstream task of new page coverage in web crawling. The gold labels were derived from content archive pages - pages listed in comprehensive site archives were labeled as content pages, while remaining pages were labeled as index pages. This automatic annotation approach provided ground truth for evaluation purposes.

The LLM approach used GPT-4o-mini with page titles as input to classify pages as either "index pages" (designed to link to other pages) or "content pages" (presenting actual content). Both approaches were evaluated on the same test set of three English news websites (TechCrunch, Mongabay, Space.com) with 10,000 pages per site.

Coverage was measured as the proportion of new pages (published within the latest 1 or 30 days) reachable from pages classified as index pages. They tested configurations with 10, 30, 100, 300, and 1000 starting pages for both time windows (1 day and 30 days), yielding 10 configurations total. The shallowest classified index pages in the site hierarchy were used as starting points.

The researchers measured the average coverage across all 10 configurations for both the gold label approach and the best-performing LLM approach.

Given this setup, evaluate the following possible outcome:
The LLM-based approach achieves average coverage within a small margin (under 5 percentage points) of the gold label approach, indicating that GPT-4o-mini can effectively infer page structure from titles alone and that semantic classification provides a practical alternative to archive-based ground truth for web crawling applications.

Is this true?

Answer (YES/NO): YES